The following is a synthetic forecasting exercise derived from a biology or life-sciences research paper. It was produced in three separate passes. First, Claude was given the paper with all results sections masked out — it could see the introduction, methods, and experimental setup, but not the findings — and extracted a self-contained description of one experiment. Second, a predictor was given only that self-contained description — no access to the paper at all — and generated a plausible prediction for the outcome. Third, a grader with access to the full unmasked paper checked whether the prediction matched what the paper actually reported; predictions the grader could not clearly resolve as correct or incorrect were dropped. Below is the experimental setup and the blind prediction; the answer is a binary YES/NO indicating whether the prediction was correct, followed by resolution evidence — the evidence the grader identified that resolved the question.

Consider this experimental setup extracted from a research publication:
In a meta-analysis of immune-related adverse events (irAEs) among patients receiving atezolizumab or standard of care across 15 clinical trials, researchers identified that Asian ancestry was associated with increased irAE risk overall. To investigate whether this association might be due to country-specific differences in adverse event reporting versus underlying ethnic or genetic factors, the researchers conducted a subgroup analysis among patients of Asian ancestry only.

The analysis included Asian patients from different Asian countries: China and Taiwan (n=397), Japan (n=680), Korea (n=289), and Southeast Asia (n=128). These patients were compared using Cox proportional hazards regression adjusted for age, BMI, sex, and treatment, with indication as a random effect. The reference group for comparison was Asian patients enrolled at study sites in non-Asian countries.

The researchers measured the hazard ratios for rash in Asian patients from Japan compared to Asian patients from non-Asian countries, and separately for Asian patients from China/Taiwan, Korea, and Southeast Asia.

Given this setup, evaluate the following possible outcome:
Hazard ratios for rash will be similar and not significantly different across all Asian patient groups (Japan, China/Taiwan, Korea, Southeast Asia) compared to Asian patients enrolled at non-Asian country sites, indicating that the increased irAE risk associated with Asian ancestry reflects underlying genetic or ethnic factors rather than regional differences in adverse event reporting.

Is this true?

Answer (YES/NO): NO